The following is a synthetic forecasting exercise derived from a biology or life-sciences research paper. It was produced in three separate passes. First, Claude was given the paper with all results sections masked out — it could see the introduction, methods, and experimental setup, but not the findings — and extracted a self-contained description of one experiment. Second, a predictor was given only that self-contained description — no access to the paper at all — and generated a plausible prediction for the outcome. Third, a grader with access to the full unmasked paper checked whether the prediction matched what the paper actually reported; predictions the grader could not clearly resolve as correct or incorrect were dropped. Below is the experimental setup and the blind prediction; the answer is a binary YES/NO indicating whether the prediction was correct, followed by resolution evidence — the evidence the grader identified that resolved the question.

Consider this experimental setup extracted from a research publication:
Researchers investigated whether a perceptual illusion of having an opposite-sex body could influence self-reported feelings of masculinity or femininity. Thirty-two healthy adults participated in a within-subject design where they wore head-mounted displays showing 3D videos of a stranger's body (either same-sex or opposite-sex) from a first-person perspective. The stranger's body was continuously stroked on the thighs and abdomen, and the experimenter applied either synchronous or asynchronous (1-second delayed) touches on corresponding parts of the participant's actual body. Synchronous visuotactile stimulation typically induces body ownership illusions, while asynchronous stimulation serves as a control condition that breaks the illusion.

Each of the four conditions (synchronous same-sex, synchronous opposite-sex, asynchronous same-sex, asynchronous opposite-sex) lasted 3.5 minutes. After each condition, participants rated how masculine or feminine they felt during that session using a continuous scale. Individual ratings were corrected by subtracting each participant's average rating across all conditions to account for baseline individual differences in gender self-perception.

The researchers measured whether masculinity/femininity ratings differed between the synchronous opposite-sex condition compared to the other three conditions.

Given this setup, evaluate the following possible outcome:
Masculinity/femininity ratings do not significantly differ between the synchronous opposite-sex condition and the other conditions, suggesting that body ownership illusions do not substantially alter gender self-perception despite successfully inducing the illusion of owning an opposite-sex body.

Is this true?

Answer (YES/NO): NO